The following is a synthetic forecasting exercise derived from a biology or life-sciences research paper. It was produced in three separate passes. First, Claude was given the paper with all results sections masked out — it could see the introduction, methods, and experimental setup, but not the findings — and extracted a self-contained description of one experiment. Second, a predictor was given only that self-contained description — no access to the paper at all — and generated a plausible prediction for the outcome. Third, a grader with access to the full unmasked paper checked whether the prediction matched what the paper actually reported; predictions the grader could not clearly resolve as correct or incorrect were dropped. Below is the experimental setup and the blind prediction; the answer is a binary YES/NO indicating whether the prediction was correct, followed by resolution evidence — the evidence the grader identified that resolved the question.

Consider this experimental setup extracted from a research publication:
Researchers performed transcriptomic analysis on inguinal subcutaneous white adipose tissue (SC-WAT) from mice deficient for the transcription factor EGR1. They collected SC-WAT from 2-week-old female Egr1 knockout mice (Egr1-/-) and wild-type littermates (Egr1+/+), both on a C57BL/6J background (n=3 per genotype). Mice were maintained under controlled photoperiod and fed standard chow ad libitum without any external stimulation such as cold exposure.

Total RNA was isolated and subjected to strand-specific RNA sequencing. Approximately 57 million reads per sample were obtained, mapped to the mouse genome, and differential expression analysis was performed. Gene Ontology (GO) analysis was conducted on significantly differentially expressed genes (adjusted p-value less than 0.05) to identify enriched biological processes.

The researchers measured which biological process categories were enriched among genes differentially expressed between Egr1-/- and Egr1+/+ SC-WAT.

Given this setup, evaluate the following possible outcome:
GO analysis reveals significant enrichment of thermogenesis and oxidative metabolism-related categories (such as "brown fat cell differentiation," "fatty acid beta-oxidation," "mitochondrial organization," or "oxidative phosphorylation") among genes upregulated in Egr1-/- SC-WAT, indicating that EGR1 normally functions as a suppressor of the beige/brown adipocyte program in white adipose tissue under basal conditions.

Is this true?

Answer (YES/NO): YES